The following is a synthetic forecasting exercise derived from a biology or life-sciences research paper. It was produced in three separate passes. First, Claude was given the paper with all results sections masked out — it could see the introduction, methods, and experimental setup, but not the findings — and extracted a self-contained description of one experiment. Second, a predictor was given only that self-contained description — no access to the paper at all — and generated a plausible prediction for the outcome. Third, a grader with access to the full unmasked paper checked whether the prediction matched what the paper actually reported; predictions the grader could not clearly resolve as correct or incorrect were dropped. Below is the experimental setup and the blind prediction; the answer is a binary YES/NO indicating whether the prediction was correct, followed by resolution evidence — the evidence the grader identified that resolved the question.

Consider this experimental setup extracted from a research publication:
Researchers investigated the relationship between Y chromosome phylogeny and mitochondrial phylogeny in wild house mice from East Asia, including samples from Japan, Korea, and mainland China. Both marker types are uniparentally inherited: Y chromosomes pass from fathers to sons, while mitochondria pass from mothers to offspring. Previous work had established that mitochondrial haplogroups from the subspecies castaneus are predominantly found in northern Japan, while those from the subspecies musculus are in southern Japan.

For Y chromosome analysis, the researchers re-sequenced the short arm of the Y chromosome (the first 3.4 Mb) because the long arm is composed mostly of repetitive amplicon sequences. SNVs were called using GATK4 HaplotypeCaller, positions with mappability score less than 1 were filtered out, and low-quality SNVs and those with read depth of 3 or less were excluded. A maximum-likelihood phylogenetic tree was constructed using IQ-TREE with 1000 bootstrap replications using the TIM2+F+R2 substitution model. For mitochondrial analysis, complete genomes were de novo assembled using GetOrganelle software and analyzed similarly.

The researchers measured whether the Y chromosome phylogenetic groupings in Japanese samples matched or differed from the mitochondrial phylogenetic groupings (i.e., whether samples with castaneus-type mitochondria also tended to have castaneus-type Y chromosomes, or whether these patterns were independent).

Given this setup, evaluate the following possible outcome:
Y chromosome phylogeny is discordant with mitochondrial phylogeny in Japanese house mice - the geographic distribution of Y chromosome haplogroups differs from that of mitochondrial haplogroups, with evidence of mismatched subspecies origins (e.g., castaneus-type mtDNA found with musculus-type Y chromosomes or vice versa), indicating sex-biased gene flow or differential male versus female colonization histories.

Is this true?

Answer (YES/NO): YES